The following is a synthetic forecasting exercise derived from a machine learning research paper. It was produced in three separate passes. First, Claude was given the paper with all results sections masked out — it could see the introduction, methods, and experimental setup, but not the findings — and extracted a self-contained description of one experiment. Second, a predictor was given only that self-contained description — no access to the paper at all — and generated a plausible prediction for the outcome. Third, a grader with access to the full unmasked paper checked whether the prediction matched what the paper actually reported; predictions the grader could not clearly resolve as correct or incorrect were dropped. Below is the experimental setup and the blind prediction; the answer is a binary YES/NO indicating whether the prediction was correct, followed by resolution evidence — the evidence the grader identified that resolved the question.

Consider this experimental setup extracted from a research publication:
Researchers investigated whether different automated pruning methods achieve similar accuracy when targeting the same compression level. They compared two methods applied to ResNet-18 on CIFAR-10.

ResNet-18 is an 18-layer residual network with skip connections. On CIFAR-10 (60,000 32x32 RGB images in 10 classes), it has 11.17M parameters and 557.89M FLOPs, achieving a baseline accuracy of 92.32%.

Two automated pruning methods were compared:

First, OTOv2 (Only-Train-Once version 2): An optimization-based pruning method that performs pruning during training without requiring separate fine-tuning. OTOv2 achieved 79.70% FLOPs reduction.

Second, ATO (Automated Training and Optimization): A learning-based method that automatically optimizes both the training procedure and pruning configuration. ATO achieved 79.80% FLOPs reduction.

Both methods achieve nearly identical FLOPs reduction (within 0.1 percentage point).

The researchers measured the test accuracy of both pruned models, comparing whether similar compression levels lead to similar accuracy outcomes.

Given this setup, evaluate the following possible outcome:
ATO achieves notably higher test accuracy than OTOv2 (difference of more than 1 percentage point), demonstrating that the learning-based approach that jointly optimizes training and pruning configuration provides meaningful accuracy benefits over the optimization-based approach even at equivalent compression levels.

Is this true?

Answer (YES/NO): YES